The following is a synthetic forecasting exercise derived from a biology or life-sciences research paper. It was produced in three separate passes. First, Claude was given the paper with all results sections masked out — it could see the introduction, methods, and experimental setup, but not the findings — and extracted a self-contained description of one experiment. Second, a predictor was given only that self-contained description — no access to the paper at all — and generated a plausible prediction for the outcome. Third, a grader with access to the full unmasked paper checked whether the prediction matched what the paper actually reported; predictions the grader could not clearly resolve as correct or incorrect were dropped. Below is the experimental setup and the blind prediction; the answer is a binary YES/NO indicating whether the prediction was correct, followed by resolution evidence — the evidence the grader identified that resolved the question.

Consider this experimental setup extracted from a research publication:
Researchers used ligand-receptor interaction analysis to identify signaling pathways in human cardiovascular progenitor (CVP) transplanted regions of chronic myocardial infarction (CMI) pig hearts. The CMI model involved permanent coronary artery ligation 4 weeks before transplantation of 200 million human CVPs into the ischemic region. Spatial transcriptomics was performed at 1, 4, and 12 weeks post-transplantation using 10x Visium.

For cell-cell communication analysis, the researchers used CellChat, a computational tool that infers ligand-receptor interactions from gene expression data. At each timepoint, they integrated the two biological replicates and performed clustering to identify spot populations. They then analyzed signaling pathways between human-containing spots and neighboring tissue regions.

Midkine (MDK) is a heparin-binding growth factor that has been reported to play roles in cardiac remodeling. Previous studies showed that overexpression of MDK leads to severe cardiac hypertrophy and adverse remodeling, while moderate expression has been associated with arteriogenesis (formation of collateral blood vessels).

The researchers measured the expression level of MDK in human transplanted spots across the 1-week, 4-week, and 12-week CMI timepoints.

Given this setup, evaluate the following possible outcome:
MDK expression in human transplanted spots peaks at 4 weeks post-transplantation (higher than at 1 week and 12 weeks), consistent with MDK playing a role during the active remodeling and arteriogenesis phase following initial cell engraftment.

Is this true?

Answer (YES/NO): NO